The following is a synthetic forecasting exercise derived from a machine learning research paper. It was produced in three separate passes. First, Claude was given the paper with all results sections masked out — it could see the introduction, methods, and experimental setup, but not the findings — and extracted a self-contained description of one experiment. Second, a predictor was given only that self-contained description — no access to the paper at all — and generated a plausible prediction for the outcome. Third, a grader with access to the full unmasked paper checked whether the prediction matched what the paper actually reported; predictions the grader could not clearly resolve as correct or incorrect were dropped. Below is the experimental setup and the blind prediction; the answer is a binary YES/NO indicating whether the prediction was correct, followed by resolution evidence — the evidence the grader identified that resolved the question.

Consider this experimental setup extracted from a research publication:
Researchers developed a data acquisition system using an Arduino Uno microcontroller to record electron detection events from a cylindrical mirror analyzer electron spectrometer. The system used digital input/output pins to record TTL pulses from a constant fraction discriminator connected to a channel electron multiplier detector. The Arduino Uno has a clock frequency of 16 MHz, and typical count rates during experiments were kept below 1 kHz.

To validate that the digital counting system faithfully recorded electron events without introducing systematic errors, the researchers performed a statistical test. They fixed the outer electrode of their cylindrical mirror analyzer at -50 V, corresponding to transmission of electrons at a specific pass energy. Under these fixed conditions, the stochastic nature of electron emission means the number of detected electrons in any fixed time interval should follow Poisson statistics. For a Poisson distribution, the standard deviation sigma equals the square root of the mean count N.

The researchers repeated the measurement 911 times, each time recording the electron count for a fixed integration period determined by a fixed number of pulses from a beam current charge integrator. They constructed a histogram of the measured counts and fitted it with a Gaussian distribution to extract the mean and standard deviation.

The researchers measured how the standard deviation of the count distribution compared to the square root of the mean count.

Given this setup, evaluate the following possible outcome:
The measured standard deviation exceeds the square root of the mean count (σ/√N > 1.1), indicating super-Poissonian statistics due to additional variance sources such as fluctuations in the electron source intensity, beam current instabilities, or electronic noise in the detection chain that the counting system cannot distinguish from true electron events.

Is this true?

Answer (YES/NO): NO